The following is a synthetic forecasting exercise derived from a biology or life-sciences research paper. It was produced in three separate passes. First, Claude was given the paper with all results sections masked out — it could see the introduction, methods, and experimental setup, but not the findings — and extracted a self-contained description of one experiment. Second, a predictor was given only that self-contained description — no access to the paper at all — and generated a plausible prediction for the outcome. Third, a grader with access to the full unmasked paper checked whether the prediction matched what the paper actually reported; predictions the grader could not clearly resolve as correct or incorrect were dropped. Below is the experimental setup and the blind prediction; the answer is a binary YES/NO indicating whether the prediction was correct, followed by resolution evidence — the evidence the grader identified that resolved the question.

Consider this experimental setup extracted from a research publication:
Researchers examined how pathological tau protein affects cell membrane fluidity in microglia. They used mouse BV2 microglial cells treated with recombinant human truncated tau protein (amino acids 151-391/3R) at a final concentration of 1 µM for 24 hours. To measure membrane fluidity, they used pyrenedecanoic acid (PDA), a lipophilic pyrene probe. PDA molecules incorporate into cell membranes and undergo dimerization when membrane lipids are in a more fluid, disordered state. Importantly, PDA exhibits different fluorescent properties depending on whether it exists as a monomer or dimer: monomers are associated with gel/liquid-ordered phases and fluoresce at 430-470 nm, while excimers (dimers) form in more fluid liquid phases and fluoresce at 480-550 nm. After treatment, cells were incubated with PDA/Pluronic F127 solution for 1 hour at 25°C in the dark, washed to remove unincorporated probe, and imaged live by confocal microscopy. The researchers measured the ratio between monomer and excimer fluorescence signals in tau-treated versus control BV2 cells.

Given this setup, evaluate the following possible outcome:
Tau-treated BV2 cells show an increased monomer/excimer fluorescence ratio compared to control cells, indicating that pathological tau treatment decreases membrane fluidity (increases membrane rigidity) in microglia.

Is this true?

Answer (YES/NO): NO